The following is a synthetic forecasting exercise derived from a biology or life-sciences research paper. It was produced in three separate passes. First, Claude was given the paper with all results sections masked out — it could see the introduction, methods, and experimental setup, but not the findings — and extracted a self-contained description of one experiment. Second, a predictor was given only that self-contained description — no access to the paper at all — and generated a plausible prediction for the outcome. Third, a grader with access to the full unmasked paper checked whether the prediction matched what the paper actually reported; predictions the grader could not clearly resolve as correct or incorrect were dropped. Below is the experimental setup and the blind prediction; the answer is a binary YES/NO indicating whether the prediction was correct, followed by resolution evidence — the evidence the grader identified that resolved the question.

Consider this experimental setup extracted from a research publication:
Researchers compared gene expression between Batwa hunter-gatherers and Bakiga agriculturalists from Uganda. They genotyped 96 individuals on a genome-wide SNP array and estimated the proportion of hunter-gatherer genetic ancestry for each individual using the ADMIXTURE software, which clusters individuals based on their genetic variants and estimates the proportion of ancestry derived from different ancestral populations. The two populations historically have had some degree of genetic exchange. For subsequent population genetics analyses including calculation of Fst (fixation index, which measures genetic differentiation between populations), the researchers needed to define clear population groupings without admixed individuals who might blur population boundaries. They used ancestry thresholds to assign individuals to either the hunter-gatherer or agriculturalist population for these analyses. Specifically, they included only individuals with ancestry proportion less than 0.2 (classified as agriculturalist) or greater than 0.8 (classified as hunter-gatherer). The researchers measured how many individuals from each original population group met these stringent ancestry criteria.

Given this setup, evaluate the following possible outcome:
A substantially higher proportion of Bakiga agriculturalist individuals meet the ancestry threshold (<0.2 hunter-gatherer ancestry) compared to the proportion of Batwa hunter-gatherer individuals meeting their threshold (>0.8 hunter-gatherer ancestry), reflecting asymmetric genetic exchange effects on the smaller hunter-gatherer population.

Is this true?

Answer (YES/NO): YES